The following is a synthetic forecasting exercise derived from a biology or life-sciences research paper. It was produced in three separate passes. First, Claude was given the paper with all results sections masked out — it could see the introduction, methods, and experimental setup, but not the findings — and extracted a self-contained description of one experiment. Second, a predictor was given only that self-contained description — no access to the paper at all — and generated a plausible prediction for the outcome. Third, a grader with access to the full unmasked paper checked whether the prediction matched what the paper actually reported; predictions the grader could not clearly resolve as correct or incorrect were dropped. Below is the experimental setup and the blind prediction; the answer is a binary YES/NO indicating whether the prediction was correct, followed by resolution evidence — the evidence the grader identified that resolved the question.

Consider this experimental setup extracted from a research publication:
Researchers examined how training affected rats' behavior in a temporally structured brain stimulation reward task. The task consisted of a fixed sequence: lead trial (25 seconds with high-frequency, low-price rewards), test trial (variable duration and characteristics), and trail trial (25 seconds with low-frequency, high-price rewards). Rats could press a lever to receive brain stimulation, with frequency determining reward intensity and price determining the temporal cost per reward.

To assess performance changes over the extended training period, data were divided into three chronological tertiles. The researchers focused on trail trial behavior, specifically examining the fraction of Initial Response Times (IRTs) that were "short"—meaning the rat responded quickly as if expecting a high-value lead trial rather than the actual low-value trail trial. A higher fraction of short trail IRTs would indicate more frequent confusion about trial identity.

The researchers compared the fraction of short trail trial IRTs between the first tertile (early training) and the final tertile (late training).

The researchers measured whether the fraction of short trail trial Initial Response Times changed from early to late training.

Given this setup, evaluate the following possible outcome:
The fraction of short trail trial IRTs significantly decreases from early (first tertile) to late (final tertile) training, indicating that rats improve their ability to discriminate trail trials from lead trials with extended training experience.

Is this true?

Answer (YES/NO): YES